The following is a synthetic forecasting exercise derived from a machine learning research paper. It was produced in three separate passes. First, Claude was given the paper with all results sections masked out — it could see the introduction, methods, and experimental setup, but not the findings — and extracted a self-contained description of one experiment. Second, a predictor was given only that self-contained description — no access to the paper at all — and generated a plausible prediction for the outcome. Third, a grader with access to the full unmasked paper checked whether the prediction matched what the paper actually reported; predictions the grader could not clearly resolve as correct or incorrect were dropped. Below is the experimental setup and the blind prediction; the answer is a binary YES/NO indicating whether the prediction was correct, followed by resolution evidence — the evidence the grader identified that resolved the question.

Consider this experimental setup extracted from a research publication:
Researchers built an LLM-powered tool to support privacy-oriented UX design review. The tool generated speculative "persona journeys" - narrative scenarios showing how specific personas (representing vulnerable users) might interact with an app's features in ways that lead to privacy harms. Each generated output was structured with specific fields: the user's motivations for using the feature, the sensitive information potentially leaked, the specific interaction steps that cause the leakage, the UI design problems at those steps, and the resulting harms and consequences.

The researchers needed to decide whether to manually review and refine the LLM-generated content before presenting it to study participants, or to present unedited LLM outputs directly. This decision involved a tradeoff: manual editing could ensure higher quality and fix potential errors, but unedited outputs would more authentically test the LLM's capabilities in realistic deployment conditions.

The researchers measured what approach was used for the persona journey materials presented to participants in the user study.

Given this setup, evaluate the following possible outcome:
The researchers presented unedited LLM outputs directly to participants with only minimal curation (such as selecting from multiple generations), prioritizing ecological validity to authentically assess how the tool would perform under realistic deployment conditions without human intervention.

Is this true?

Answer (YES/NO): YES